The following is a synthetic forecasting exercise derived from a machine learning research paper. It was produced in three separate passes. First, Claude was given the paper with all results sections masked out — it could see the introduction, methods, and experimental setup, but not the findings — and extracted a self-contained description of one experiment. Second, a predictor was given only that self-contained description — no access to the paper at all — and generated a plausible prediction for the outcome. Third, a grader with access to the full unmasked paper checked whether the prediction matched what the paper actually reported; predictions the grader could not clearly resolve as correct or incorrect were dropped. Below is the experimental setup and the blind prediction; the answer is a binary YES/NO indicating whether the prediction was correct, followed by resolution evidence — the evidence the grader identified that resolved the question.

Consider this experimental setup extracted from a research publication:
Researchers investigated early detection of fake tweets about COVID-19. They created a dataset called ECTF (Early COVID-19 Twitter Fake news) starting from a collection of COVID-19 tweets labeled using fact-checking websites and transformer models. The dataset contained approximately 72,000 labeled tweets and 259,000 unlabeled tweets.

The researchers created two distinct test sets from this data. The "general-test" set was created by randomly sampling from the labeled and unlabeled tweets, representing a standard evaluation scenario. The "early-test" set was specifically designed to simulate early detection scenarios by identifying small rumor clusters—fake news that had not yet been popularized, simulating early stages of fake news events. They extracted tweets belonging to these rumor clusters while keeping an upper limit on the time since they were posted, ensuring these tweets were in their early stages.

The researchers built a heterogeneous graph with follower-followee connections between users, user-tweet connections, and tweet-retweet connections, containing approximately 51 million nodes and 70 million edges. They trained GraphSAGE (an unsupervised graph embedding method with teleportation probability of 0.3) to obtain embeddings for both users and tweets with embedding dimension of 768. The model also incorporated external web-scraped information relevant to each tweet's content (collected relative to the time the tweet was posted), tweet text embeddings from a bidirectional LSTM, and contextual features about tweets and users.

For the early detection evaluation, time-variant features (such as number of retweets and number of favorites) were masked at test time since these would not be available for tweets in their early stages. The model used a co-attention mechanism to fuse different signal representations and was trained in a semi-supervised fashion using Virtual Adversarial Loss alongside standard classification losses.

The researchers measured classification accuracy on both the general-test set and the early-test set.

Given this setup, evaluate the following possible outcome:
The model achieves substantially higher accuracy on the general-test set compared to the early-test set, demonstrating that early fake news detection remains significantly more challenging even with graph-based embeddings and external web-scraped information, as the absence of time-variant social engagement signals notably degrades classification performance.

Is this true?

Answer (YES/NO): NO